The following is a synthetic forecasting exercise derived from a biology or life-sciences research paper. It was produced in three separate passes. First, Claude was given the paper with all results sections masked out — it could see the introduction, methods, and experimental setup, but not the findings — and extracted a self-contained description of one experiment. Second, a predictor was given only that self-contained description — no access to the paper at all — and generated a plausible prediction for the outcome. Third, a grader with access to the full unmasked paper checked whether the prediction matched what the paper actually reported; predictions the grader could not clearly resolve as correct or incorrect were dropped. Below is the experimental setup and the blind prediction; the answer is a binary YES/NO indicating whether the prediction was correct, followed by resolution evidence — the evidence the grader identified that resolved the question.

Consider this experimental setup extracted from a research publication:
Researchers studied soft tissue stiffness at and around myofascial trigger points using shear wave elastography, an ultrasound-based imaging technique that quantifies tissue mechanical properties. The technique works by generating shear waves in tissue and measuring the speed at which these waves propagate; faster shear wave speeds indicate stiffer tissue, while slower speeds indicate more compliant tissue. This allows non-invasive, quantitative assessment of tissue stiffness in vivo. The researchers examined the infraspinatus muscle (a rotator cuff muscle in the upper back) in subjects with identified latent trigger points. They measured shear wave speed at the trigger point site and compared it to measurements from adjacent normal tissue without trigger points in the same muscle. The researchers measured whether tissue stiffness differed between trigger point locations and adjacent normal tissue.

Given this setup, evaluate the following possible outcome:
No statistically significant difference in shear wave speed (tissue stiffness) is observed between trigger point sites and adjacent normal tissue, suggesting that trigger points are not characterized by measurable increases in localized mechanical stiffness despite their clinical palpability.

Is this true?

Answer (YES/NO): NO